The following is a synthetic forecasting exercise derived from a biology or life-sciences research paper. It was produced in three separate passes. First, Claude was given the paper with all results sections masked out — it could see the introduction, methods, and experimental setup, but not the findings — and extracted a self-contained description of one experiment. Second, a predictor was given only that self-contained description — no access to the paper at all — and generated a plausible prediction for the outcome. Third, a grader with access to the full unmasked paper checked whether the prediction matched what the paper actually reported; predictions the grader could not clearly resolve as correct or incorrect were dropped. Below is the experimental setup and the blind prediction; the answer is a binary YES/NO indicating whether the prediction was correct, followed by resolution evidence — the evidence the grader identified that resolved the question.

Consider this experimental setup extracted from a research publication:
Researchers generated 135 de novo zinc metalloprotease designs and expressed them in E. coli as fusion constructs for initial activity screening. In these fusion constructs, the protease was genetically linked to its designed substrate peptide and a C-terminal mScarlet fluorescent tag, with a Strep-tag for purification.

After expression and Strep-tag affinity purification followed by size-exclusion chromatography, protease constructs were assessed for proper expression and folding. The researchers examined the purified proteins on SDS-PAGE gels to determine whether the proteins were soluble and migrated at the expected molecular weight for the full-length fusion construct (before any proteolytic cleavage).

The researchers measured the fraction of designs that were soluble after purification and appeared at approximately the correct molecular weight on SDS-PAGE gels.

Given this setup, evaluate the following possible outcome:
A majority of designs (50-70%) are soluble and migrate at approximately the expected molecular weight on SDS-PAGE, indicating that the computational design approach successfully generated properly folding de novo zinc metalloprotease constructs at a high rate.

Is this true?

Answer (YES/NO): NO